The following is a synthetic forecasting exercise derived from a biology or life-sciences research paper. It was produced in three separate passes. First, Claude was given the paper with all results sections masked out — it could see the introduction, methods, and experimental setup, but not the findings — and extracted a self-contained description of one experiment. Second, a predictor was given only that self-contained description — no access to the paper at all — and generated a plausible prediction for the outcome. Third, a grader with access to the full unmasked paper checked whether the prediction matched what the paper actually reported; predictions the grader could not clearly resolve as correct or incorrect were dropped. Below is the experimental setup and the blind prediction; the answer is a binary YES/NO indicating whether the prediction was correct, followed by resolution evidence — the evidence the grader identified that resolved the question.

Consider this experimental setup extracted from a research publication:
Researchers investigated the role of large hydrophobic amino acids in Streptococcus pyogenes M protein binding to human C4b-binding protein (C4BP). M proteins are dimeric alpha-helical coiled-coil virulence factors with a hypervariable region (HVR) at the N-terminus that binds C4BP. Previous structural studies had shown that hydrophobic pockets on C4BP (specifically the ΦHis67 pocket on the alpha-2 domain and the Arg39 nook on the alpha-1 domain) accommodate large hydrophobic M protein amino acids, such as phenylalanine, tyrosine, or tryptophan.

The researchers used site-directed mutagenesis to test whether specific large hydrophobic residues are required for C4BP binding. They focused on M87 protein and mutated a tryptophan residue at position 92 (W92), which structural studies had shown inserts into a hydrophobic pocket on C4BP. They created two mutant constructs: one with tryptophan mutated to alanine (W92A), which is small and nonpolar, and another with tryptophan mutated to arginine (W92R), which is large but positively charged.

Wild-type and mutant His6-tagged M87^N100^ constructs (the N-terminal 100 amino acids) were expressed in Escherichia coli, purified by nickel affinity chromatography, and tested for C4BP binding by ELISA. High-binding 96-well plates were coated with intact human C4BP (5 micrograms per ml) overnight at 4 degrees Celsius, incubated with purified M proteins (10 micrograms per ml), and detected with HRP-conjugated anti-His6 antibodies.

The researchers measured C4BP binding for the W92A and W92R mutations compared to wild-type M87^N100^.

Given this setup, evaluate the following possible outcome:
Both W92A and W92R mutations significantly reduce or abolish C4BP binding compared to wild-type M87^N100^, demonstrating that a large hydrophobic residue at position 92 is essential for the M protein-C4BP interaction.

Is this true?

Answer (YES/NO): NO